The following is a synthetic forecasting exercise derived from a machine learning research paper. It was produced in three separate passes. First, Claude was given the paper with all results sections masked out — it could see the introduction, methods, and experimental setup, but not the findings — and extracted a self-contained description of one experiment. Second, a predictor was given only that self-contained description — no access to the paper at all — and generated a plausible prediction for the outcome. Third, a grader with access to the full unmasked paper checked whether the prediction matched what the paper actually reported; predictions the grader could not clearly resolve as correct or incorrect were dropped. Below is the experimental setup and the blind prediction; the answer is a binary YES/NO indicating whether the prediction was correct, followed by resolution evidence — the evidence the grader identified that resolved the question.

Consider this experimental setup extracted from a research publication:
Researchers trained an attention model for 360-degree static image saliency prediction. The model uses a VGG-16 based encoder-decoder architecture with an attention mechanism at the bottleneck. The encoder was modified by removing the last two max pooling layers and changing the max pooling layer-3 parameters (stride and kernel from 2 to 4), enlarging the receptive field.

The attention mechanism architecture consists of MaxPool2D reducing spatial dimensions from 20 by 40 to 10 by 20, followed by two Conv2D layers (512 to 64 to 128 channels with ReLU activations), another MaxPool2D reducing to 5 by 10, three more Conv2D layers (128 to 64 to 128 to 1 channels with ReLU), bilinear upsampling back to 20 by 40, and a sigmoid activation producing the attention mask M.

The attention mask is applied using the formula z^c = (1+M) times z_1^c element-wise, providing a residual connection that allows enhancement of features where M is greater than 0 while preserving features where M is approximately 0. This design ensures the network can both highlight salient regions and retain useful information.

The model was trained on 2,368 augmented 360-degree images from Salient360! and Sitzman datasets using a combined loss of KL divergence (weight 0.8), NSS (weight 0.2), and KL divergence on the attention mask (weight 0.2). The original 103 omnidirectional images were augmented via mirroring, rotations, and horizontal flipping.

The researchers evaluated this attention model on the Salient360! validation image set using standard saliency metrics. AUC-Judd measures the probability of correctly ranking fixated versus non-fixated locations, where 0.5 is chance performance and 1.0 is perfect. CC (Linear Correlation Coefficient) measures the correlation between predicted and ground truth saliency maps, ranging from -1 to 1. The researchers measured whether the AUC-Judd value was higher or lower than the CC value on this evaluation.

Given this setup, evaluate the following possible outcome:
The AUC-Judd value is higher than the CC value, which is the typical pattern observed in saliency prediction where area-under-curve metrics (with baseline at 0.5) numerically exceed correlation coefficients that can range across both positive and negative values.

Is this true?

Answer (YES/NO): YES